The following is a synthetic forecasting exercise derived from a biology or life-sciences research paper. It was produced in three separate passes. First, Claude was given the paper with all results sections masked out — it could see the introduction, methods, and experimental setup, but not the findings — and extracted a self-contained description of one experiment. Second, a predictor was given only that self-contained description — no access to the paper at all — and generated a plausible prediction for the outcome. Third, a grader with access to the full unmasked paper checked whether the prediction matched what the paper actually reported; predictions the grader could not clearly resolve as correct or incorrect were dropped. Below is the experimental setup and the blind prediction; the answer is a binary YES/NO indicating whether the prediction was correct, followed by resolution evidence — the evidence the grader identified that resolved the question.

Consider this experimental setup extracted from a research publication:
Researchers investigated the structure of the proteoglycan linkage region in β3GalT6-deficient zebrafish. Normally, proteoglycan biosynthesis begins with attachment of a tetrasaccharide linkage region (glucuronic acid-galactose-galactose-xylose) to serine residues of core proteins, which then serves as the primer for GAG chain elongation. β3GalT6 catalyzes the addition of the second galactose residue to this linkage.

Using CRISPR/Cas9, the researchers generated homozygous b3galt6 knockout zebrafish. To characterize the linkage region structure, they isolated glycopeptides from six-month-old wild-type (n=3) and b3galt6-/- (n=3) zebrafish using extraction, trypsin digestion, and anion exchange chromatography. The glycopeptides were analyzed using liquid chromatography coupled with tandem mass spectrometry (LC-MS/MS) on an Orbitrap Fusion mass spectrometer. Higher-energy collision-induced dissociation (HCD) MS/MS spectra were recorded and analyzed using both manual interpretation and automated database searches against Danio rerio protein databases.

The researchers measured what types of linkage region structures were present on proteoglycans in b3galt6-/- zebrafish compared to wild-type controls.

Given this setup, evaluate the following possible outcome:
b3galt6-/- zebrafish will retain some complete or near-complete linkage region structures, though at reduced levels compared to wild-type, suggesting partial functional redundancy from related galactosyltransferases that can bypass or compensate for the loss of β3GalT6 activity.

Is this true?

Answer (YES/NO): NO